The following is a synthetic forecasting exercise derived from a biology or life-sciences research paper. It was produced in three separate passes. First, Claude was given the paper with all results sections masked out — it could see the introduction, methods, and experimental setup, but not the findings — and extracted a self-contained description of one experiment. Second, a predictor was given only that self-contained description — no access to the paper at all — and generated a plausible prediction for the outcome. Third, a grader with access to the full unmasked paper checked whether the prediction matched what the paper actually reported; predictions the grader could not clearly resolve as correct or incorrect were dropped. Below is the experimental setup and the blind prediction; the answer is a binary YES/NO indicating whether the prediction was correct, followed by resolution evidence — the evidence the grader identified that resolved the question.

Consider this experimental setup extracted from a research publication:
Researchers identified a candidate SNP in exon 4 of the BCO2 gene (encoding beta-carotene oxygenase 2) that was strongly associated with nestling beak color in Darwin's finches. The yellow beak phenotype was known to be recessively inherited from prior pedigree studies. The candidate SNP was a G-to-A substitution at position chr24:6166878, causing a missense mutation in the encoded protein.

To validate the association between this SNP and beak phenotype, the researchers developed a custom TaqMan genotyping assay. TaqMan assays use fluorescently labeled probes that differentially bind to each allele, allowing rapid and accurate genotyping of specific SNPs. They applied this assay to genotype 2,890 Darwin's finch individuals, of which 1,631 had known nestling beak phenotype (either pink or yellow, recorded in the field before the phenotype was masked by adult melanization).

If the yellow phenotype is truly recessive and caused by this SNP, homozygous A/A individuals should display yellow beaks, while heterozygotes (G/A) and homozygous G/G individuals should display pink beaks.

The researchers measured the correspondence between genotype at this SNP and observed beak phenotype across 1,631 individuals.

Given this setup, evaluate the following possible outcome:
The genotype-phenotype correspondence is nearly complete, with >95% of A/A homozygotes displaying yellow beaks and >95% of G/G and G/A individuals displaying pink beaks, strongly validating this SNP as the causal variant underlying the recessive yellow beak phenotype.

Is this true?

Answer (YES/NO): YES